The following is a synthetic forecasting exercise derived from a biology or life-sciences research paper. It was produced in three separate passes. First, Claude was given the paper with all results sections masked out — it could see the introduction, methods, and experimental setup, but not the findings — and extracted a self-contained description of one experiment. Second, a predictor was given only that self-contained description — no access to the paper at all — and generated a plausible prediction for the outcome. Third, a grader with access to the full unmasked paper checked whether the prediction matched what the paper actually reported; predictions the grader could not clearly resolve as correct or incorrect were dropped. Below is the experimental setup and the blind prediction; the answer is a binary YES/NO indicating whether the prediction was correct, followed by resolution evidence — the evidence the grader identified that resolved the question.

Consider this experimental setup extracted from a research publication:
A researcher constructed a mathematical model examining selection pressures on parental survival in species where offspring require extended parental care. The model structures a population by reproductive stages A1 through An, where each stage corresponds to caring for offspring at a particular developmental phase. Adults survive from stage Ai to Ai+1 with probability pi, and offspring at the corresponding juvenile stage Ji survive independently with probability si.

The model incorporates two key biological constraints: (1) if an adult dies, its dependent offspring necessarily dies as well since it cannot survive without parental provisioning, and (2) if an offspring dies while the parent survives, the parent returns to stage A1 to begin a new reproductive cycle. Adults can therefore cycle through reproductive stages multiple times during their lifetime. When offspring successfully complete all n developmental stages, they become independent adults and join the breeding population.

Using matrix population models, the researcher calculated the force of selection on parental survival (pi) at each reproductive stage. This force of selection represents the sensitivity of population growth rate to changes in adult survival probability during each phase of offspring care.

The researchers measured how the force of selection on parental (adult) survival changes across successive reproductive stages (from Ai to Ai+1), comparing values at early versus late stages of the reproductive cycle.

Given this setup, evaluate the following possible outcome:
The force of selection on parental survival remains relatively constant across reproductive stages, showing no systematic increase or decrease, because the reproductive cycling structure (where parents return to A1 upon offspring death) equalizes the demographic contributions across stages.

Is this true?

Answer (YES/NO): NO